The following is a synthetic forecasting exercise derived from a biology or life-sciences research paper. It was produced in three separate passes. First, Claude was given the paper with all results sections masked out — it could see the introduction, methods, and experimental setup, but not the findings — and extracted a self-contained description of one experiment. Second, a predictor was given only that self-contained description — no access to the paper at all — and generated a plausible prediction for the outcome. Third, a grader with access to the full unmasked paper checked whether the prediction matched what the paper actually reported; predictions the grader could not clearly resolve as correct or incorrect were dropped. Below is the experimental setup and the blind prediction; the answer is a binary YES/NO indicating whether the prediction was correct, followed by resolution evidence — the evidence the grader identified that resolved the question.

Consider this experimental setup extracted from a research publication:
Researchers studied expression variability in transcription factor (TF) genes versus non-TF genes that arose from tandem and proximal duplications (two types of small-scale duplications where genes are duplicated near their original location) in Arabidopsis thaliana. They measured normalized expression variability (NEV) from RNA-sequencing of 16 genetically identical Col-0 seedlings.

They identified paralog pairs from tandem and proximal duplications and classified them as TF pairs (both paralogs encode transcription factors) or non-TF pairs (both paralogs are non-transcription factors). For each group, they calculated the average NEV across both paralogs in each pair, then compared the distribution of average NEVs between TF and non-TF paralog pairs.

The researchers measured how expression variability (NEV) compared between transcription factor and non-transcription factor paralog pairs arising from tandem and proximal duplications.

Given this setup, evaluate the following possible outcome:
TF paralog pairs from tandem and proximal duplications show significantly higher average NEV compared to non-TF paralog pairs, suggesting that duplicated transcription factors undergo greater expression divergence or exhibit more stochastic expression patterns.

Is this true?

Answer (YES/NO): NO